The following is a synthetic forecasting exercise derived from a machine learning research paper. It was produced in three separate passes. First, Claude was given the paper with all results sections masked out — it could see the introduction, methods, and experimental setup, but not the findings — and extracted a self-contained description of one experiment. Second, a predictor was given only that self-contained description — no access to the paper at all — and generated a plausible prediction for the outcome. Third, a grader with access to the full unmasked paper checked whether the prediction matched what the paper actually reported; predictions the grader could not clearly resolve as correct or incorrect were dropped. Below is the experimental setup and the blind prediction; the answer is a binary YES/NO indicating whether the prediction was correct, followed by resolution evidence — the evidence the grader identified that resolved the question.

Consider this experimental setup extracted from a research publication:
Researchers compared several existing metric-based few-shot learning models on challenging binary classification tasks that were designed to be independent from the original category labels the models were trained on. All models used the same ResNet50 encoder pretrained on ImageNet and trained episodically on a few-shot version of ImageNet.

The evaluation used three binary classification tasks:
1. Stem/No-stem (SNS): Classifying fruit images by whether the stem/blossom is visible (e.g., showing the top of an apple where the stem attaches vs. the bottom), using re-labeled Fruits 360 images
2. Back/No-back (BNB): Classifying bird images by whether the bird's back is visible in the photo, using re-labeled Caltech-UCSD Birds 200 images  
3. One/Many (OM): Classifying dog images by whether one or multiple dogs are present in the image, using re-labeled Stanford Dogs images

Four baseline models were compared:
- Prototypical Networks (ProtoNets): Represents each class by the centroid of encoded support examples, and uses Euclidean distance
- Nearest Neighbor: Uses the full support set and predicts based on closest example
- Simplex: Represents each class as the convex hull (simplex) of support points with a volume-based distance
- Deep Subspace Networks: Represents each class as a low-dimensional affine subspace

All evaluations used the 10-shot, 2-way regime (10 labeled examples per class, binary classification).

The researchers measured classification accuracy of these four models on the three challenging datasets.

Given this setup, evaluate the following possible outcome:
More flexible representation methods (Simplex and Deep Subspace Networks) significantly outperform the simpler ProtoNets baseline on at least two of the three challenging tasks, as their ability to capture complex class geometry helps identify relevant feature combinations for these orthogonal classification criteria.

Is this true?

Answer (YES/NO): NO